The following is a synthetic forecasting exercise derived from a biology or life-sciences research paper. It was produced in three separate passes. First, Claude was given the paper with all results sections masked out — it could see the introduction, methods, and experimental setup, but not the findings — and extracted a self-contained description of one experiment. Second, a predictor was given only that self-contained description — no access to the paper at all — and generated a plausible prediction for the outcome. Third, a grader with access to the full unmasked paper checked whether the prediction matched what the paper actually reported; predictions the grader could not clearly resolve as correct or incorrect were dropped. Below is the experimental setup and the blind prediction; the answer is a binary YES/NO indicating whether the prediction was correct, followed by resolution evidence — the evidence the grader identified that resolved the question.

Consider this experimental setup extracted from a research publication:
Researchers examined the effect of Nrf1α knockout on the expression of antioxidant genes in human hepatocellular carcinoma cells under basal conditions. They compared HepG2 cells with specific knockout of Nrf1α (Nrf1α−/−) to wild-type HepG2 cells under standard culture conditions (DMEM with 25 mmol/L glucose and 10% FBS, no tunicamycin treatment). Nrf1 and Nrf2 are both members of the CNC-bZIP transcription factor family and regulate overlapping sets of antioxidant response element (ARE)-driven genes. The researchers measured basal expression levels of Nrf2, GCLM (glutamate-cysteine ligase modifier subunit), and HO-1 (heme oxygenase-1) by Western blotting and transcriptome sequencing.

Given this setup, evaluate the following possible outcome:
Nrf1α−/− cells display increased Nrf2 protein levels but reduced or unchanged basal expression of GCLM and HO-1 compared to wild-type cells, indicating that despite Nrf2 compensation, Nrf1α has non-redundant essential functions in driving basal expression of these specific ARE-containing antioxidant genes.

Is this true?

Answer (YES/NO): NO